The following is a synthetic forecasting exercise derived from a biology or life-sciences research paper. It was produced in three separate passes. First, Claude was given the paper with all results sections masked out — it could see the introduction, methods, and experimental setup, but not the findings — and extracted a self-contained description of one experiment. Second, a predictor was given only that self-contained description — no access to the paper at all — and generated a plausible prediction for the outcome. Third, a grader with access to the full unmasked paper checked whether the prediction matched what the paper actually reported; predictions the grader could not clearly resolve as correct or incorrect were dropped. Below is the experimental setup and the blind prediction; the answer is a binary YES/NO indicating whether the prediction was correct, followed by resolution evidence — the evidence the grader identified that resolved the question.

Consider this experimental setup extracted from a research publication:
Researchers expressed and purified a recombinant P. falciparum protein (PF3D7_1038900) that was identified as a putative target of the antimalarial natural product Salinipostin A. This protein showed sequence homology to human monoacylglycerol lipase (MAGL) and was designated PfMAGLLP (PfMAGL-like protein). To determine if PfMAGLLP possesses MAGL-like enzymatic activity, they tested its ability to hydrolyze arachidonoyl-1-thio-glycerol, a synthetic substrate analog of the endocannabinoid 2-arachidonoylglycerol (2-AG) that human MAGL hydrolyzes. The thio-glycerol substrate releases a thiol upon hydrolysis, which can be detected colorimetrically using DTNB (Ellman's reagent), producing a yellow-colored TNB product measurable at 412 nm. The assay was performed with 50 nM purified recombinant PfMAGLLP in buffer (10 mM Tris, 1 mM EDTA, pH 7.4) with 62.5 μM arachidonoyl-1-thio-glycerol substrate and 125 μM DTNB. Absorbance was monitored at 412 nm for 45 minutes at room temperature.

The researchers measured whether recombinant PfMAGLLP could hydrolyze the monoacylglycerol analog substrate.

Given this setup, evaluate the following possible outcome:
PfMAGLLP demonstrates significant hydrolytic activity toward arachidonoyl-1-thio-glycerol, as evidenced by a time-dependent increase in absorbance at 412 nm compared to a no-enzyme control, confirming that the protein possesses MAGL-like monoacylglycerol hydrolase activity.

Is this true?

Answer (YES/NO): YES